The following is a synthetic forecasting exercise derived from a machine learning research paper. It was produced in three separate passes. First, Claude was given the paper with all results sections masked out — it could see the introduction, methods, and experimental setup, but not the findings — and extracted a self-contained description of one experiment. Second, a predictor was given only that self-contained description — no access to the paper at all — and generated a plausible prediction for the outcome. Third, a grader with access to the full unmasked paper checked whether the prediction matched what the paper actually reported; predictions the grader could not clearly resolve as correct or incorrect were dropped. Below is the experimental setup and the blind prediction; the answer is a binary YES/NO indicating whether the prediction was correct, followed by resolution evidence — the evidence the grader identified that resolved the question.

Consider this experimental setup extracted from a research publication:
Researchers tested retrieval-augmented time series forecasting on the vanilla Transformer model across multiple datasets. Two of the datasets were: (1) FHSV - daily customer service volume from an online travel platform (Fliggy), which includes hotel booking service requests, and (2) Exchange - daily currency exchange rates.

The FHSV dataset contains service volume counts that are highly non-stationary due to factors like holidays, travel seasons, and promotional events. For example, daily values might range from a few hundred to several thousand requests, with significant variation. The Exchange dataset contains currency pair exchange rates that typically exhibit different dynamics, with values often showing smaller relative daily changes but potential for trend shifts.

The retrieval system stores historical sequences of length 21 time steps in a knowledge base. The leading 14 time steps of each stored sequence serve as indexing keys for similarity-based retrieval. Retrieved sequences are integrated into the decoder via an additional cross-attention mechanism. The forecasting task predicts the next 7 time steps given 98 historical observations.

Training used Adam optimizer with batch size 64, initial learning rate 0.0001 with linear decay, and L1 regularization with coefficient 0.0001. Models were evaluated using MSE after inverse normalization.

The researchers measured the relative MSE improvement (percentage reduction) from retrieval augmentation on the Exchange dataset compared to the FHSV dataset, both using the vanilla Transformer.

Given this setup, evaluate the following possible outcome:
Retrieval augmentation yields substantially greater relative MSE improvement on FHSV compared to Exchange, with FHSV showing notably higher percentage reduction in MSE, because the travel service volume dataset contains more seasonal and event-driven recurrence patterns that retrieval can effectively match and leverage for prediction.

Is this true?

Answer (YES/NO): NO